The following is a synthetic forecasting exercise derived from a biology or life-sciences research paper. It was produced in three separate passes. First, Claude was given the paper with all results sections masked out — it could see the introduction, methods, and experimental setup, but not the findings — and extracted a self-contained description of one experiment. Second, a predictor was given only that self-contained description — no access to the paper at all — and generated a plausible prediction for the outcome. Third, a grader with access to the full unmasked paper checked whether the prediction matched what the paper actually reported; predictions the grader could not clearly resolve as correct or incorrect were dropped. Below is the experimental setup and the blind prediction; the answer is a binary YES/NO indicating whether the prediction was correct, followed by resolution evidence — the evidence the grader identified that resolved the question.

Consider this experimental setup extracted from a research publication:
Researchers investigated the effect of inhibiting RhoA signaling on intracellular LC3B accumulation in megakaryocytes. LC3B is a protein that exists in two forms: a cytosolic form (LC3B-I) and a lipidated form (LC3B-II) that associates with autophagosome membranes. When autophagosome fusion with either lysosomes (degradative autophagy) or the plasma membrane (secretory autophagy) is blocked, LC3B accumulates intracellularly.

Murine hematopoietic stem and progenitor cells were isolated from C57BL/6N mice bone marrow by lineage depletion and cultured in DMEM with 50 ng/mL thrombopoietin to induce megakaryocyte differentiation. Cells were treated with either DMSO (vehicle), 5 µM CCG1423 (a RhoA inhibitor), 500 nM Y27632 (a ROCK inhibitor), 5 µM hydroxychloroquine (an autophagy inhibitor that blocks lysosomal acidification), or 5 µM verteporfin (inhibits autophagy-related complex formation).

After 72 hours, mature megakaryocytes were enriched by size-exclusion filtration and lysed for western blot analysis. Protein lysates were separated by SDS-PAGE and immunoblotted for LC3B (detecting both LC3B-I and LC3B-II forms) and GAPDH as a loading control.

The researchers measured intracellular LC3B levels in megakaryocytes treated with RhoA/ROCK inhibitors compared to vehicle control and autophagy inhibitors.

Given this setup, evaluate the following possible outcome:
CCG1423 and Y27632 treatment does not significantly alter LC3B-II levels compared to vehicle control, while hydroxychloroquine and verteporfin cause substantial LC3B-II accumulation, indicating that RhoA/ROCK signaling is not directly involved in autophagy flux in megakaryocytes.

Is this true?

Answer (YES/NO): NO